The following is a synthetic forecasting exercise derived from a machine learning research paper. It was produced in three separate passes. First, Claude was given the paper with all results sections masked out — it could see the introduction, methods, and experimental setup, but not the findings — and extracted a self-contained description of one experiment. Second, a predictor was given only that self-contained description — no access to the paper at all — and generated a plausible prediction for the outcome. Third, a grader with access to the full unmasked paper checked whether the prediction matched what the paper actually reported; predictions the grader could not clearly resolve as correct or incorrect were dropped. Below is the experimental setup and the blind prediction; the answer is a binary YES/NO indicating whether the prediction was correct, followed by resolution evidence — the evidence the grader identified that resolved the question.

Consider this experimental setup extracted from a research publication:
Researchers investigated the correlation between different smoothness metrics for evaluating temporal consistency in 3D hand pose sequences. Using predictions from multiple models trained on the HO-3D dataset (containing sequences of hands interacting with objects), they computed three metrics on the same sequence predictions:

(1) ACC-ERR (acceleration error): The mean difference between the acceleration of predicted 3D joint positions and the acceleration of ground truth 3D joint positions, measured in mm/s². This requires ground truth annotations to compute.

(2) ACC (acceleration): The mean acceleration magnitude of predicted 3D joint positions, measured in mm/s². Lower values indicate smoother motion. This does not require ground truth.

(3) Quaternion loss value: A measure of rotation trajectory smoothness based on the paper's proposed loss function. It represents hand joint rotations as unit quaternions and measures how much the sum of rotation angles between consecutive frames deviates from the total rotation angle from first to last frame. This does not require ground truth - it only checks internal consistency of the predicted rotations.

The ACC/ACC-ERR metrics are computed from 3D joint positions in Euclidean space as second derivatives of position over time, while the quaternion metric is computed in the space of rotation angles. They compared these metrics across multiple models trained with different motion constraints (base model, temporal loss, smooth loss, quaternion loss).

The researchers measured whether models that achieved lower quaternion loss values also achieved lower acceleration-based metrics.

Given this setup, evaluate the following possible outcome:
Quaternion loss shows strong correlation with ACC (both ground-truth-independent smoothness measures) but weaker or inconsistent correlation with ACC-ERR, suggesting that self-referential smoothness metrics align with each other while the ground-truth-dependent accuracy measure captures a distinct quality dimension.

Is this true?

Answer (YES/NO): NO